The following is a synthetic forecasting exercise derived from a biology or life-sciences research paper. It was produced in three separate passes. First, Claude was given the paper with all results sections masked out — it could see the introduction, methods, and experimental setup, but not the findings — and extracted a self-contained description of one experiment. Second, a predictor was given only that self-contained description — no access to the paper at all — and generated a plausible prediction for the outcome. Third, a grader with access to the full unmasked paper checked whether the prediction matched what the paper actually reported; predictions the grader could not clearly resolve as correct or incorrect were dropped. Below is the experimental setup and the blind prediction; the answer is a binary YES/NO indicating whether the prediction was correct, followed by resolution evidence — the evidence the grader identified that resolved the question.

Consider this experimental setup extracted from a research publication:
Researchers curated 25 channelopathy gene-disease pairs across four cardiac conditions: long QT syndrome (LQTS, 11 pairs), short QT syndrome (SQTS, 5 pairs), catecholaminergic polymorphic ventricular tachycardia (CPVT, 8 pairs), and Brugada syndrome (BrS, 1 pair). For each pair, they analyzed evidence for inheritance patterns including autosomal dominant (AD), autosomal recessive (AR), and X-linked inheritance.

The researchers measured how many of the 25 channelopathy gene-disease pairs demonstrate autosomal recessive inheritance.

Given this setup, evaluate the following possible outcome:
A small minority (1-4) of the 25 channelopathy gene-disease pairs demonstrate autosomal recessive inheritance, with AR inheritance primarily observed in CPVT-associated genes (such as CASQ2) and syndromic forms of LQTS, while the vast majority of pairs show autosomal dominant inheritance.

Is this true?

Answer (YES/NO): NO